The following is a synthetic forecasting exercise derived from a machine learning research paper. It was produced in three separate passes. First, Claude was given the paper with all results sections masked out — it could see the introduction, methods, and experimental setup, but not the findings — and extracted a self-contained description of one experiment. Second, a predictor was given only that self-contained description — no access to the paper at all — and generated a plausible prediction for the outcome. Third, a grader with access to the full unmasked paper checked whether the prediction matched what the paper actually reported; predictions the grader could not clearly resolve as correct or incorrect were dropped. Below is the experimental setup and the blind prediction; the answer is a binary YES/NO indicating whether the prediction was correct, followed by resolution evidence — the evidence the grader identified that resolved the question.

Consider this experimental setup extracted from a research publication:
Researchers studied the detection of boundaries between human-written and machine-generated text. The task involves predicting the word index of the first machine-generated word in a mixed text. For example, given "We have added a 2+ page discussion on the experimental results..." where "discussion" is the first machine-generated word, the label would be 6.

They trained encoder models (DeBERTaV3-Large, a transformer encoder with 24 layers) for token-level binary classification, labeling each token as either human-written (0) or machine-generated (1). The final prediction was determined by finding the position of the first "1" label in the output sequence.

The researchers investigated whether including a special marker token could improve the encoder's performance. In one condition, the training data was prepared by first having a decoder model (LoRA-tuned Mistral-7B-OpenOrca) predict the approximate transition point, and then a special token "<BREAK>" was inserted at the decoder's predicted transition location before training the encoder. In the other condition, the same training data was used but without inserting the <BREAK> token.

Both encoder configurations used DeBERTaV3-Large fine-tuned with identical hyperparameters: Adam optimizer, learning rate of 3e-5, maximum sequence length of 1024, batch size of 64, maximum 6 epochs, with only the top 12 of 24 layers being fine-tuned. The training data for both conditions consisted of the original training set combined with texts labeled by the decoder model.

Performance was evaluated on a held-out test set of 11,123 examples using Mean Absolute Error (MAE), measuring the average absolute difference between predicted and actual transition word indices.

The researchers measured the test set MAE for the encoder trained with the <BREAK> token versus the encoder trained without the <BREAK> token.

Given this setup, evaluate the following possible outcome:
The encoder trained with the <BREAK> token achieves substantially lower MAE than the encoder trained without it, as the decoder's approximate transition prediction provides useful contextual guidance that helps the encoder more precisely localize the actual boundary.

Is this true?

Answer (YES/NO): YES